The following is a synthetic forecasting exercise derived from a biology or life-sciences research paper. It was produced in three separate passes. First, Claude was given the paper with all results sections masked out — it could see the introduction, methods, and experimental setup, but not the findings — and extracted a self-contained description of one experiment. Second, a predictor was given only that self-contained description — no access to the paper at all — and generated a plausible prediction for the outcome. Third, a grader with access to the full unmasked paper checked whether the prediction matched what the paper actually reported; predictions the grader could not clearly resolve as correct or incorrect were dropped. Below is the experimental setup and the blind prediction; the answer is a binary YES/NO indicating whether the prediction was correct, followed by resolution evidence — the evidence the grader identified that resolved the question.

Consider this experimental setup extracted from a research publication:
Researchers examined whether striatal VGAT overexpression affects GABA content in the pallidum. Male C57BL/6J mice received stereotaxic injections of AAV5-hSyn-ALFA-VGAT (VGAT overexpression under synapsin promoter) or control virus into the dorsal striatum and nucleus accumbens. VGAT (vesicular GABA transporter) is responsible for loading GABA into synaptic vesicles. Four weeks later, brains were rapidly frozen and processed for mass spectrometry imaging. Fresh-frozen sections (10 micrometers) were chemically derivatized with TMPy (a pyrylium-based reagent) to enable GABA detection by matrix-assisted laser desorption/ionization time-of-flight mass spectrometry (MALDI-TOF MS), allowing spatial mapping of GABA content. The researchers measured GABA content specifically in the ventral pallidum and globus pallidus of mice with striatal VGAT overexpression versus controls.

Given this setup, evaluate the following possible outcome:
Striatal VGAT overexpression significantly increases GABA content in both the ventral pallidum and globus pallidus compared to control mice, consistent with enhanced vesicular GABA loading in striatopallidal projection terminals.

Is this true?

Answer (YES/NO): NO